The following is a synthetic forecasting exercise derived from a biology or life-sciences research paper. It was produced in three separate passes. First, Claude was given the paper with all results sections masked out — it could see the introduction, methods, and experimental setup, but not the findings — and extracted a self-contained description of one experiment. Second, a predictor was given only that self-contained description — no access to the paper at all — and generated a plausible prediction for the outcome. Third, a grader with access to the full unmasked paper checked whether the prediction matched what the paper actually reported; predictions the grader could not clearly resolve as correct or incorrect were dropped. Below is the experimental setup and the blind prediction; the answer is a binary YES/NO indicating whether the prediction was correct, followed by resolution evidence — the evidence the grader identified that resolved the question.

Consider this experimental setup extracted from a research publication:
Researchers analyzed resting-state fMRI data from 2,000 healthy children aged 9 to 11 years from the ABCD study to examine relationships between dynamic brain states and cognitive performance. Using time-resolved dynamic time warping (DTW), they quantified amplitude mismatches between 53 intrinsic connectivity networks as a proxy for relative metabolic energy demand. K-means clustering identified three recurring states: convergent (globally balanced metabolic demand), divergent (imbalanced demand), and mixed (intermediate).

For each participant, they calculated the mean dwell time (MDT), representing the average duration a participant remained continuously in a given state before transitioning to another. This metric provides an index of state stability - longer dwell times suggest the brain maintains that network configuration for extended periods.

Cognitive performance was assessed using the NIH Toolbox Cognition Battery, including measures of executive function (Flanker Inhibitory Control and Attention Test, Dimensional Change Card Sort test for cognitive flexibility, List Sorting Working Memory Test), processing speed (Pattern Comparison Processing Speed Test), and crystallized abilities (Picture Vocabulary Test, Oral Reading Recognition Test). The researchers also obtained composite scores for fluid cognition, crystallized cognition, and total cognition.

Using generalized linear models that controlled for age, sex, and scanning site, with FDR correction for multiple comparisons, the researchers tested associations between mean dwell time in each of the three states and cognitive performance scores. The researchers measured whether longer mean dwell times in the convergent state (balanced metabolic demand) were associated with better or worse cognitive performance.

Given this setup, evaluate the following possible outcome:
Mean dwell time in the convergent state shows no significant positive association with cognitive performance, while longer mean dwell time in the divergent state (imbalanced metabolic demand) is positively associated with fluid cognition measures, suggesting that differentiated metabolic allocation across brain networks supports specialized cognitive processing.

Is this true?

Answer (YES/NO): NO